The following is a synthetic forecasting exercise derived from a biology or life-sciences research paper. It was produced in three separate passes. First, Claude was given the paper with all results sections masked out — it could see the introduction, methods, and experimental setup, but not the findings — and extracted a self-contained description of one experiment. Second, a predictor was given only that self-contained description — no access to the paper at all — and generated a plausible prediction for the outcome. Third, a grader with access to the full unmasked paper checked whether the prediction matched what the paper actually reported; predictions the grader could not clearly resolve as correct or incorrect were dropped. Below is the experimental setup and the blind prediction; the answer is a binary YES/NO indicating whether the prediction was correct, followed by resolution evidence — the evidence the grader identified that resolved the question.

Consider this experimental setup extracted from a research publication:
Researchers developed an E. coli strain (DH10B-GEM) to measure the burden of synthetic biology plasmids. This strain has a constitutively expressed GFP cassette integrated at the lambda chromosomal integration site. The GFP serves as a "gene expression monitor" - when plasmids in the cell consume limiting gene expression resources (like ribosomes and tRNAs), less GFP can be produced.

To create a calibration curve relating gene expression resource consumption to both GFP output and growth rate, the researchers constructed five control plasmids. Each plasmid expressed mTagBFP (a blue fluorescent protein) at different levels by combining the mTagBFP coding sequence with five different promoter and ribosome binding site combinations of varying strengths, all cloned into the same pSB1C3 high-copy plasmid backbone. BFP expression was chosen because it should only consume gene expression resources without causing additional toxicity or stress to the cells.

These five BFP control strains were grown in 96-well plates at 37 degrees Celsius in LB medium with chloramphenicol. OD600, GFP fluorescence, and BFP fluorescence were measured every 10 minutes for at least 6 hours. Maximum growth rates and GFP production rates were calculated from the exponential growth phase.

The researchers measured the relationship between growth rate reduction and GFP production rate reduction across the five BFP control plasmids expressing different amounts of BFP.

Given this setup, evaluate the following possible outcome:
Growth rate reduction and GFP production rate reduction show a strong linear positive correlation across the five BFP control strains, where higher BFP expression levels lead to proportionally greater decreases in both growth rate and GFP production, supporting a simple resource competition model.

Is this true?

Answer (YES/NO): NO